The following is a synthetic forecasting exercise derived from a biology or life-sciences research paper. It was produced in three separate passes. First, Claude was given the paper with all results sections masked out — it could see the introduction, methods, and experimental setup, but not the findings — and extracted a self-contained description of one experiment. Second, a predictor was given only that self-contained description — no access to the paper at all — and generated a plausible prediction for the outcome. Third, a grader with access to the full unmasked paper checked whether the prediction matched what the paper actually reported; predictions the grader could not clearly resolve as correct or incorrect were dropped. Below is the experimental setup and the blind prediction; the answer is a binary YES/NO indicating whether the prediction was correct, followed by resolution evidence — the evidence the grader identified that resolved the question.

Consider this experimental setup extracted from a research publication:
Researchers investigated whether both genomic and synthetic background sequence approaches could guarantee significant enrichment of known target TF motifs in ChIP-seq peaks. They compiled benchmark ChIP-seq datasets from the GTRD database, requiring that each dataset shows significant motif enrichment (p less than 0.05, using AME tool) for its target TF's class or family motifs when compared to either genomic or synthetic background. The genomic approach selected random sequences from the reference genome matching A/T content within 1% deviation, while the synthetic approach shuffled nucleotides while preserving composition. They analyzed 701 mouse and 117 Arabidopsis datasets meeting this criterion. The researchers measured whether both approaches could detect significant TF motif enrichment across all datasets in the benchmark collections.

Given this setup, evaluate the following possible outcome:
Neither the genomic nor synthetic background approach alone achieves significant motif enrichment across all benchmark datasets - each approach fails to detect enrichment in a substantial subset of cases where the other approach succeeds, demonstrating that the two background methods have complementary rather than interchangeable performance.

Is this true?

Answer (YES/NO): NO